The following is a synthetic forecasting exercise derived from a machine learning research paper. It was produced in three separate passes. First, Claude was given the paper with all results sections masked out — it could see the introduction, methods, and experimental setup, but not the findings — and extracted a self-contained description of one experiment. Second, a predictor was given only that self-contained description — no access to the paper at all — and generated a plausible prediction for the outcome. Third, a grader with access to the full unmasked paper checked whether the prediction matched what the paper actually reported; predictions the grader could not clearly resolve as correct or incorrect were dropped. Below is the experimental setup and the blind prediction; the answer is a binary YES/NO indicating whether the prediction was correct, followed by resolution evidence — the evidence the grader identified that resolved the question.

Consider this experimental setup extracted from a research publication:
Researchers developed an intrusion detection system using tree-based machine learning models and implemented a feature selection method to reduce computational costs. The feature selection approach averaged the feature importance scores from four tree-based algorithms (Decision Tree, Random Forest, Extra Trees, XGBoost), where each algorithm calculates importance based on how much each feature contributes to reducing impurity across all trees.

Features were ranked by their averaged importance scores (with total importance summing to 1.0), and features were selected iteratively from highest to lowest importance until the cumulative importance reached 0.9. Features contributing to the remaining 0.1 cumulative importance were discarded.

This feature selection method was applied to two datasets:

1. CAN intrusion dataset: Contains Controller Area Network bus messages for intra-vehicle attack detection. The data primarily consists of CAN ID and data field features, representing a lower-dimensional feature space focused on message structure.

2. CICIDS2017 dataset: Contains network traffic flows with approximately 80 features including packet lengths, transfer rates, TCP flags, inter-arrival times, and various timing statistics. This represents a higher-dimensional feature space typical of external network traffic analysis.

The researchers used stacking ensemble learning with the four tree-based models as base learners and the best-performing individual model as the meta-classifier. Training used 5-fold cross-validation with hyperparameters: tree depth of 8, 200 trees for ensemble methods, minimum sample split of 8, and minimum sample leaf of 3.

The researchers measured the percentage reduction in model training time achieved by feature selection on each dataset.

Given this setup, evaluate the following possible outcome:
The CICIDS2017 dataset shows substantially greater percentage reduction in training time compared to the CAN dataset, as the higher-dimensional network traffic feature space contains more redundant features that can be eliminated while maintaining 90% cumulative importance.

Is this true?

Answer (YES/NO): NO